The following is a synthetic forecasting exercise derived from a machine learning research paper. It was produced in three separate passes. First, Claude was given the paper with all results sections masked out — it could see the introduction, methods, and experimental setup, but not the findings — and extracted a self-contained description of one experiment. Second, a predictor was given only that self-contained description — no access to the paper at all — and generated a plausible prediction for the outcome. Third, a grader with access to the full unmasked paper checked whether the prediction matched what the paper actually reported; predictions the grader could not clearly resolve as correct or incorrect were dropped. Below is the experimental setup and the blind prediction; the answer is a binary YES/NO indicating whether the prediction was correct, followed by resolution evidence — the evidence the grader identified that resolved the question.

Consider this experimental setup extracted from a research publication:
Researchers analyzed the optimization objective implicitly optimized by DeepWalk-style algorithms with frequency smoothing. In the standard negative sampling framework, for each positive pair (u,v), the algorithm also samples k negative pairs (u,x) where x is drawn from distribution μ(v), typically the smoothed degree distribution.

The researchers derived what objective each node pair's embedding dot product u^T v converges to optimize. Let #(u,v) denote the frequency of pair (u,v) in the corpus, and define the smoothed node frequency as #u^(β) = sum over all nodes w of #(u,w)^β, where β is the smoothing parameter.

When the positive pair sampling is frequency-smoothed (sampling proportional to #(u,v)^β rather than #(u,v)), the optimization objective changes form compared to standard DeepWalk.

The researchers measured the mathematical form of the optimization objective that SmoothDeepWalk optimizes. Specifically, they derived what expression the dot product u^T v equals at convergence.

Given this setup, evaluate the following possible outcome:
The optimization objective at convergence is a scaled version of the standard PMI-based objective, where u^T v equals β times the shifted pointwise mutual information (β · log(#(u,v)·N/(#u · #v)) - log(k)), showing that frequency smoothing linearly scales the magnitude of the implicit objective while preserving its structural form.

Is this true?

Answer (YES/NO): NO